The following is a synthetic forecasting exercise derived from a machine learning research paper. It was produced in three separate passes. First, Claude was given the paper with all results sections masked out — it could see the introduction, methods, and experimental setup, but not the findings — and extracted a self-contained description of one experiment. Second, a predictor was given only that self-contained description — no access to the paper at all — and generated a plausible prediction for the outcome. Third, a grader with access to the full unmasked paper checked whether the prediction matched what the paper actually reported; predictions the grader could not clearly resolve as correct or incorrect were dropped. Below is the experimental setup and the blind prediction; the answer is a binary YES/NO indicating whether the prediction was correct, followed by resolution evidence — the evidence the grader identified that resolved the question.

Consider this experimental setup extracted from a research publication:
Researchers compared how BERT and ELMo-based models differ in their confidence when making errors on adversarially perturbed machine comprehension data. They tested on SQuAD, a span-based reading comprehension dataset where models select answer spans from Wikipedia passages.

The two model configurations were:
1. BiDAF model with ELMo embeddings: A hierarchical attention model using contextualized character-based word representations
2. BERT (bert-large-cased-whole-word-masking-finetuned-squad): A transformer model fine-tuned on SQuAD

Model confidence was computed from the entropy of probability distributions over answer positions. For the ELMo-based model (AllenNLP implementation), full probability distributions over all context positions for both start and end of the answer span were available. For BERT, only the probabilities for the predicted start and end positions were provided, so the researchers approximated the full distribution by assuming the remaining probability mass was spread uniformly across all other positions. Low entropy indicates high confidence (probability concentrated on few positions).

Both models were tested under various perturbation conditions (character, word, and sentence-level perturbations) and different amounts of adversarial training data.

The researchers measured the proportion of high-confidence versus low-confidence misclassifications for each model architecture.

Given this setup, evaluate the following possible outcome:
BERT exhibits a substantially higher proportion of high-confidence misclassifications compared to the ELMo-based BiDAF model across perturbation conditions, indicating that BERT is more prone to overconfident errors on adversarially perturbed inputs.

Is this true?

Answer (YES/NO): NO